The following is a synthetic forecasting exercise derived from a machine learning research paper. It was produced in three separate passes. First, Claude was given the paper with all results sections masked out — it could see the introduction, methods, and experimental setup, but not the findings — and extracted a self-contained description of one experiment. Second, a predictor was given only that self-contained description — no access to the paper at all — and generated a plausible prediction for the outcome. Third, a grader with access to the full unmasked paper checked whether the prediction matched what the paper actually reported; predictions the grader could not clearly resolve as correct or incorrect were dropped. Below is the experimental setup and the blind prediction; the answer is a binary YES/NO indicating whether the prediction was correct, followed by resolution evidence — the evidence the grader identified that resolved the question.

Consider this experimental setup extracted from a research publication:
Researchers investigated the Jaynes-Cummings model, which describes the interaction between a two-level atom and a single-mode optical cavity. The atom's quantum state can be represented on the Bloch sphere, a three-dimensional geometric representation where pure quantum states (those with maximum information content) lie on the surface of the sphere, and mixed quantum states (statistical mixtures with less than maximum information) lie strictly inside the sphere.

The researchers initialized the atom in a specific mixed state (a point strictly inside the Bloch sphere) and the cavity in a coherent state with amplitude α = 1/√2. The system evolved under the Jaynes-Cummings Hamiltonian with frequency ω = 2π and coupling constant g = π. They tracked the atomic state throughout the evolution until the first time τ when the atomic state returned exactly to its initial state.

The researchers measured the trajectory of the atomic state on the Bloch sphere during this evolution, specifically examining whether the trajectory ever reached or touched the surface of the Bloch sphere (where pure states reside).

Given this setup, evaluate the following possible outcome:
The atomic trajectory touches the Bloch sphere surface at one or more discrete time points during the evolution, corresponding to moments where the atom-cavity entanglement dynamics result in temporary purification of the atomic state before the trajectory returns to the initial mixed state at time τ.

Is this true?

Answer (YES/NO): NO